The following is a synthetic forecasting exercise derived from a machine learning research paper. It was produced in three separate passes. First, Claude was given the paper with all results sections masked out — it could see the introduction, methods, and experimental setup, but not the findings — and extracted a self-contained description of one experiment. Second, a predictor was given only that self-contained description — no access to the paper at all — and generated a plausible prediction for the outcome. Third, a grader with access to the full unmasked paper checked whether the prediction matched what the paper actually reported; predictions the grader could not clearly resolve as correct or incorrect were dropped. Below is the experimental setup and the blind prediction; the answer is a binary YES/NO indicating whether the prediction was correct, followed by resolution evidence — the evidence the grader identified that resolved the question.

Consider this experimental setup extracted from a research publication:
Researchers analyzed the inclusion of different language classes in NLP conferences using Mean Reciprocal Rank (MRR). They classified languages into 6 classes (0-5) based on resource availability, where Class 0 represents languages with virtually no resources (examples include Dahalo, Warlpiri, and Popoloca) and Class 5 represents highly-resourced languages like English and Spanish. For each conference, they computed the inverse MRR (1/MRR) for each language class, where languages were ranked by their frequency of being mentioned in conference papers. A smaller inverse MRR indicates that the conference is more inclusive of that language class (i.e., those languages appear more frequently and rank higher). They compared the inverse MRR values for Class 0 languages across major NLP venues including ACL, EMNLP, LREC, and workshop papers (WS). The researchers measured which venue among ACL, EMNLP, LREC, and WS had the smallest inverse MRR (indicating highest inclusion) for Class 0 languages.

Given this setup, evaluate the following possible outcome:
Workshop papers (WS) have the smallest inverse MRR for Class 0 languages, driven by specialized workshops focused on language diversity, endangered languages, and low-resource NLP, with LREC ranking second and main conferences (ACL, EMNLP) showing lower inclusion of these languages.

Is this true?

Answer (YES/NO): NO